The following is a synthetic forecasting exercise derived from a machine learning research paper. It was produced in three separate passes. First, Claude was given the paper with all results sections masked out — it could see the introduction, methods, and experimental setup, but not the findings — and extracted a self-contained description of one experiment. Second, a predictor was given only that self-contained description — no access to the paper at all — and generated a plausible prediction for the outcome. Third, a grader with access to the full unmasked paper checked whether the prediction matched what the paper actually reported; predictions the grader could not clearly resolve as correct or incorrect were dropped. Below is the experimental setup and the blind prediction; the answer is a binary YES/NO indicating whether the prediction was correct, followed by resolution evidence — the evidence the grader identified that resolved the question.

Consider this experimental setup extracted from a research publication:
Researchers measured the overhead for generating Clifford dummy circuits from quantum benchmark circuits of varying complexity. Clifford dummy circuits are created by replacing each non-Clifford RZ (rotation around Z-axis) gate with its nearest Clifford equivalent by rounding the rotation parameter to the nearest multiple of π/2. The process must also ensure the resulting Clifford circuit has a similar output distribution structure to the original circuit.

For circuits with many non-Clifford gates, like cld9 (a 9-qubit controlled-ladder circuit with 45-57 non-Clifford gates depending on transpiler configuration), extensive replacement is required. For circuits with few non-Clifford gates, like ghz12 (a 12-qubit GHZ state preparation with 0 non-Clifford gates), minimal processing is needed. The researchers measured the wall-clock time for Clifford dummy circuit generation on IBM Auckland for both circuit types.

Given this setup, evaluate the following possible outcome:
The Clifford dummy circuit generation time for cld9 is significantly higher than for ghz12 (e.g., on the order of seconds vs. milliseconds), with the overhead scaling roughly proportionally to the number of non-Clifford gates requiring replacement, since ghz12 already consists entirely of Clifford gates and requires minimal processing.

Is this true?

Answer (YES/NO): NO